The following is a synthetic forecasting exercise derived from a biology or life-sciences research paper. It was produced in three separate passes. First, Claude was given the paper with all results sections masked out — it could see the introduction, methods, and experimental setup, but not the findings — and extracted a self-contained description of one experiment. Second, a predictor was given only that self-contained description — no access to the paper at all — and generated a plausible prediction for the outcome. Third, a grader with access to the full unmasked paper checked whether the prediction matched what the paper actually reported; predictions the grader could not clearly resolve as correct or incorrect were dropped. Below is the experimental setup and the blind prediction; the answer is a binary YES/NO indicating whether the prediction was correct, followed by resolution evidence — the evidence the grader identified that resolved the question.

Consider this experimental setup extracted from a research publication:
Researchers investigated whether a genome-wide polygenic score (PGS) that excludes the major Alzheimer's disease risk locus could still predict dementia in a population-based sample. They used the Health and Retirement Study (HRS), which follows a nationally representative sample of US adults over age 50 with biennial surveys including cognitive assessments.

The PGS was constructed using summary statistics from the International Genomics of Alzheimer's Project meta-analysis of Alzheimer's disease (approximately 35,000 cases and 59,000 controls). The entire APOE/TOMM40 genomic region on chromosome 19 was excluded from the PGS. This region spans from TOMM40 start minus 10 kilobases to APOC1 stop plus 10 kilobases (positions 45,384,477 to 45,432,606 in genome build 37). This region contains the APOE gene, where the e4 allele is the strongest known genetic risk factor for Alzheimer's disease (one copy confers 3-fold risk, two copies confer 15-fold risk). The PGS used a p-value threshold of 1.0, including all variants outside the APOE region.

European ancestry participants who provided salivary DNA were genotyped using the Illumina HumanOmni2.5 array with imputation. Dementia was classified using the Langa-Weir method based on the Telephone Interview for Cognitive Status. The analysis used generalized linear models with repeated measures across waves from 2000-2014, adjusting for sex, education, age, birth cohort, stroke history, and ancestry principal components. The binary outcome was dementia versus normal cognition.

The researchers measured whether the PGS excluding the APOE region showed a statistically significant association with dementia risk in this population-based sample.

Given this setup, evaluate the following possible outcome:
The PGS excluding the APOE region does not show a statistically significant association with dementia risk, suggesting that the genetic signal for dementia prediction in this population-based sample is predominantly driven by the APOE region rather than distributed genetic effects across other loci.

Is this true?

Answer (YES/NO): YES